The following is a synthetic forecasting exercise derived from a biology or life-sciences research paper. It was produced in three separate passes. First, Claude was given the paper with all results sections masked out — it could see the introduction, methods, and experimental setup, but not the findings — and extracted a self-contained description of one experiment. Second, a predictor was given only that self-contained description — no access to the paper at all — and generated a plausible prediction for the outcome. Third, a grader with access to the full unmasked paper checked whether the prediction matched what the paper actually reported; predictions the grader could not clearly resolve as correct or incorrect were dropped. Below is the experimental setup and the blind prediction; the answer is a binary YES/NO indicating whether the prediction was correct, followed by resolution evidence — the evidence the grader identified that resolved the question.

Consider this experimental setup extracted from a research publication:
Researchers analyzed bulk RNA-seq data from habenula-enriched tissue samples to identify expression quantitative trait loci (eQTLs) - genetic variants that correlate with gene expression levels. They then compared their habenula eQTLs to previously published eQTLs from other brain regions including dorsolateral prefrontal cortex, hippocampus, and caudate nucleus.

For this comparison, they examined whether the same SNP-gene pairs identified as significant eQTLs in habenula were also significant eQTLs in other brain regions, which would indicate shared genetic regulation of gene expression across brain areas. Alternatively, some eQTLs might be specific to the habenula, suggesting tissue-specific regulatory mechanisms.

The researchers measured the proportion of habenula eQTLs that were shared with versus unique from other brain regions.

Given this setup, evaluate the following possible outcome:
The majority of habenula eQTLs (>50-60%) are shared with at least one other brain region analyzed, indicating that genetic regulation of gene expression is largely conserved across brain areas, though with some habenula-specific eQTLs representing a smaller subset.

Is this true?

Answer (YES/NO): NO